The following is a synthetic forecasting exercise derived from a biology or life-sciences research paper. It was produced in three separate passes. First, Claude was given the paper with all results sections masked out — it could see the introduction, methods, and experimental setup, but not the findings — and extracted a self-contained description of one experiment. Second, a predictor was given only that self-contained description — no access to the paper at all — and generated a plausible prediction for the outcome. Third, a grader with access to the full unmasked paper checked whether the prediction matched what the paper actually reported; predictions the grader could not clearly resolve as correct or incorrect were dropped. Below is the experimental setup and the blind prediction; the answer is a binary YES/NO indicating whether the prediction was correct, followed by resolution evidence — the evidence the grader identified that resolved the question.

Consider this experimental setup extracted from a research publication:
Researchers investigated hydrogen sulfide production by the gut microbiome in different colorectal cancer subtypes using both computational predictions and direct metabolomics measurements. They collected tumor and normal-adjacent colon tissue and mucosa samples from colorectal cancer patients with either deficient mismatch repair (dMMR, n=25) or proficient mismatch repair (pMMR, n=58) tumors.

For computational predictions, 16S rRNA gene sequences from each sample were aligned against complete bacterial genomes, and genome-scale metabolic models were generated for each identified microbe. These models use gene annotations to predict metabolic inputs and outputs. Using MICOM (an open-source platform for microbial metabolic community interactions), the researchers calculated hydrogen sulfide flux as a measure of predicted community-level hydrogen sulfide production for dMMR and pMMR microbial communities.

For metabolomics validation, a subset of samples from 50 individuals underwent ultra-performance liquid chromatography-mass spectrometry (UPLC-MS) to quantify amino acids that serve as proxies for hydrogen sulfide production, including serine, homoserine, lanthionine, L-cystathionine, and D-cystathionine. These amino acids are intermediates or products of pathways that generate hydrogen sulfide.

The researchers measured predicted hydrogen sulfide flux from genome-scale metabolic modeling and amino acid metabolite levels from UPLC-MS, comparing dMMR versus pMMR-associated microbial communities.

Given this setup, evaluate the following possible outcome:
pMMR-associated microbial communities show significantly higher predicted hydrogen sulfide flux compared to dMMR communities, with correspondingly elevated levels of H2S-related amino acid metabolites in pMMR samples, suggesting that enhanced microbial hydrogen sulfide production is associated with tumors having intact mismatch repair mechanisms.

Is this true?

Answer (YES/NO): NO